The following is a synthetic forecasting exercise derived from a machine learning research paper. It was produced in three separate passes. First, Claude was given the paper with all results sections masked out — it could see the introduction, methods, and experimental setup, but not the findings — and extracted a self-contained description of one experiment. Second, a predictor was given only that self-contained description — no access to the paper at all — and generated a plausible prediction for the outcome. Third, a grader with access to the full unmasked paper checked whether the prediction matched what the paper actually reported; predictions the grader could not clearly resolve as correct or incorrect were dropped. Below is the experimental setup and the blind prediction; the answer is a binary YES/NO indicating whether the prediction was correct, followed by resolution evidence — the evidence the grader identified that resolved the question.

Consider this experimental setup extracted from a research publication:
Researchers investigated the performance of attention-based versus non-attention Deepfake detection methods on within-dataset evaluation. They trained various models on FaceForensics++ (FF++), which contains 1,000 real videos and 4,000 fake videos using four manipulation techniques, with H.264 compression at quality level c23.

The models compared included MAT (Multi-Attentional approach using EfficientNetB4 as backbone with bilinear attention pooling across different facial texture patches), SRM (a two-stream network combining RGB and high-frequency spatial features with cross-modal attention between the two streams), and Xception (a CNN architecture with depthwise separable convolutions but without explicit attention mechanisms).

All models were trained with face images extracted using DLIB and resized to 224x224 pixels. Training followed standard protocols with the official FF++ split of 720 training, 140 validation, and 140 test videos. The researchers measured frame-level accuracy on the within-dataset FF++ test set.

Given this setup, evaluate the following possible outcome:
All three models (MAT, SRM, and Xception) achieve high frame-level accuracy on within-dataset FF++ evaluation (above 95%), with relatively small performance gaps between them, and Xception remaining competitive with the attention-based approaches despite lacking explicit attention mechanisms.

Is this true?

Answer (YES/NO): NO